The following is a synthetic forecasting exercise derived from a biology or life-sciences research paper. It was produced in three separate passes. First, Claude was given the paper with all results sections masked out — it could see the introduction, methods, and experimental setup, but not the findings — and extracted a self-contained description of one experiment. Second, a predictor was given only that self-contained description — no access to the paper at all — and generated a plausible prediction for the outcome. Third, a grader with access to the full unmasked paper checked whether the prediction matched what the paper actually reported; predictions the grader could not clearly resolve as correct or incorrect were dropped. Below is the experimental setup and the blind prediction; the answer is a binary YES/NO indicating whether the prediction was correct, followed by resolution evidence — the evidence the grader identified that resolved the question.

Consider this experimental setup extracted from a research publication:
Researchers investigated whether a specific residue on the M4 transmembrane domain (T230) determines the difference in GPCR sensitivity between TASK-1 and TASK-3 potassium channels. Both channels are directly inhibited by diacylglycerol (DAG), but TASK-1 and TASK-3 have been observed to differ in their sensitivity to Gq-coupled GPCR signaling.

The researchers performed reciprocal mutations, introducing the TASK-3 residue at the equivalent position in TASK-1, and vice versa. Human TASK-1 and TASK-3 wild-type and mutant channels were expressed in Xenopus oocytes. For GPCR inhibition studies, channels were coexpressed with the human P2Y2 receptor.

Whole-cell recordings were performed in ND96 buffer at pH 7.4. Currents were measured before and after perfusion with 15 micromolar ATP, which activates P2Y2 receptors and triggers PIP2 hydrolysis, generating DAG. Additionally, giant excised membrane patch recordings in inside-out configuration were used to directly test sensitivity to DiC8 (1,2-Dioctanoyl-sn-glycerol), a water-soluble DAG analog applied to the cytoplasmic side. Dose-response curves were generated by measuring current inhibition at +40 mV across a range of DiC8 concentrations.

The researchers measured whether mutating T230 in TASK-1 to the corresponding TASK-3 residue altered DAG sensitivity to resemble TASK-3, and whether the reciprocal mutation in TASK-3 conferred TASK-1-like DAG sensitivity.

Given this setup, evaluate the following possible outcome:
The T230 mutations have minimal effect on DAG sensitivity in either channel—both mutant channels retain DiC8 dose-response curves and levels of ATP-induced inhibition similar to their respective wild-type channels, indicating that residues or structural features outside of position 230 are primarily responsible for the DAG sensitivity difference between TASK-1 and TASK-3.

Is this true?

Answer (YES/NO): NO